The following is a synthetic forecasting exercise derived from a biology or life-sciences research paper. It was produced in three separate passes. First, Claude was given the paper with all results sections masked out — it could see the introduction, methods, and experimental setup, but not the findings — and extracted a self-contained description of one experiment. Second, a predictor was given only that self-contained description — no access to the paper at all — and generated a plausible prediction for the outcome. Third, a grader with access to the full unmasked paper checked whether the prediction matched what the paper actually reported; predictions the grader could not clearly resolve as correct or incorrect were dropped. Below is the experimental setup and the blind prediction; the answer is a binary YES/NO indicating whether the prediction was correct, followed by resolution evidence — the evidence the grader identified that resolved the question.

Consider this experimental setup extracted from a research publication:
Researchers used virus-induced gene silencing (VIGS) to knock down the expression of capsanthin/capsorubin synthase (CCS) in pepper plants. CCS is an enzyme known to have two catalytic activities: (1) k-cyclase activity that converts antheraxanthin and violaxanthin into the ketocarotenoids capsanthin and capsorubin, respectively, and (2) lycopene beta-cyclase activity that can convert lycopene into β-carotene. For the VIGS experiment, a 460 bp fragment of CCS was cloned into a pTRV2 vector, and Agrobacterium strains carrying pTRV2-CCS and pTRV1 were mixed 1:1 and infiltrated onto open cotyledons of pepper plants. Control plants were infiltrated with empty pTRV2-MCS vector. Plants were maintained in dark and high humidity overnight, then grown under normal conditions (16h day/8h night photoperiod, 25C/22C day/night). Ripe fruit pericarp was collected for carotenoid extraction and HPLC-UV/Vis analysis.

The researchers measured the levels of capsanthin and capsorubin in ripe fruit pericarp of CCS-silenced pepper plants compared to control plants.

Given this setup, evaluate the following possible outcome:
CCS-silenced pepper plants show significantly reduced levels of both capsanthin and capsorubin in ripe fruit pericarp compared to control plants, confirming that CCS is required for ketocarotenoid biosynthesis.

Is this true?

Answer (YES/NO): YES